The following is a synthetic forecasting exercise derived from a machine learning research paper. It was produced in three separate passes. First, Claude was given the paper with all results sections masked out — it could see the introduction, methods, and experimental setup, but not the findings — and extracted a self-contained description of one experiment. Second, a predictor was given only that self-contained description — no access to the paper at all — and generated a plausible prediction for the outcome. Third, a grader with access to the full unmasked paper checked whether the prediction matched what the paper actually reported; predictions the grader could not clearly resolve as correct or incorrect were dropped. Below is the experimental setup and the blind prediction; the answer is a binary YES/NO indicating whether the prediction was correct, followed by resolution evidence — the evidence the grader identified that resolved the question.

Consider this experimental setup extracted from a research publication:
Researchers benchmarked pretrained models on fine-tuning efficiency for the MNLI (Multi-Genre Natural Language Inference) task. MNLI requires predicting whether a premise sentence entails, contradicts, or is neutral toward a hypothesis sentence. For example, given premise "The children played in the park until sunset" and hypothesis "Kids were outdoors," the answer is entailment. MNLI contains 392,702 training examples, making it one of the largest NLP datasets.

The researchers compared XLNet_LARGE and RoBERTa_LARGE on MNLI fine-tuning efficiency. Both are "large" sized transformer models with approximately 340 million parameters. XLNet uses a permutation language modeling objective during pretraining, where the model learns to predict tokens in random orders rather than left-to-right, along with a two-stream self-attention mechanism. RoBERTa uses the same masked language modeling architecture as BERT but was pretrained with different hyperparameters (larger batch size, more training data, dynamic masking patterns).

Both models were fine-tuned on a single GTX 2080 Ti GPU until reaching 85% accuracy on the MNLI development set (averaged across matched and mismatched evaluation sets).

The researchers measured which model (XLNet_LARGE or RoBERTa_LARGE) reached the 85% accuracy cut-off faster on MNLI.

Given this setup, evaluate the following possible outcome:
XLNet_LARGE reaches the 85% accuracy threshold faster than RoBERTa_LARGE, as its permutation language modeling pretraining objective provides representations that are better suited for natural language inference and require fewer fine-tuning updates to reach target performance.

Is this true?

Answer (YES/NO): NO